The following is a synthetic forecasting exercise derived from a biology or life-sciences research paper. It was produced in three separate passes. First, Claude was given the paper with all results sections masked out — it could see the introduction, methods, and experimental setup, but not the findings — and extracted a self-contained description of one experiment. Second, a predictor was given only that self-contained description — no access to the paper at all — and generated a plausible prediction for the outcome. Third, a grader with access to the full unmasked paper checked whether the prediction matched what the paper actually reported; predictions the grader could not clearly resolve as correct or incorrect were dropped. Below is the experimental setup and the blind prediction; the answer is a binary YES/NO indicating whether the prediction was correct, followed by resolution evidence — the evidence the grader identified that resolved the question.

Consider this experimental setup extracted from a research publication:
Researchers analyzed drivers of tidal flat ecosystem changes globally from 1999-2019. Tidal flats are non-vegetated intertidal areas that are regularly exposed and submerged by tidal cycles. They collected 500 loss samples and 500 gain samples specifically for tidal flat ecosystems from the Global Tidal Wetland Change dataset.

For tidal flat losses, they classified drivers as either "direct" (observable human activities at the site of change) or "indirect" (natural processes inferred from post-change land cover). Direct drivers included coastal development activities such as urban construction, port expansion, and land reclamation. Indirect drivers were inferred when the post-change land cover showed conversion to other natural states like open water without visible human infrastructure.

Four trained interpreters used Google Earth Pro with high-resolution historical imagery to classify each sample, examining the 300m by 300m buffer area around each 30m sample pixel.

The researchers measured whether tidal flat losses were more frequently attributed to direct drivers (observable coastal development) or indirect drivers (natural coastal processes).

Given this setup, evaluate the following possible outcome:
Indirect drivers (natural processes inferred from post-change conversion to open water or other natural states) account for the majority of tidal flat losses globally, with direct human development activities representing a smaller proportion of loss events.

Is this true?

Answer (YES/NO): YES